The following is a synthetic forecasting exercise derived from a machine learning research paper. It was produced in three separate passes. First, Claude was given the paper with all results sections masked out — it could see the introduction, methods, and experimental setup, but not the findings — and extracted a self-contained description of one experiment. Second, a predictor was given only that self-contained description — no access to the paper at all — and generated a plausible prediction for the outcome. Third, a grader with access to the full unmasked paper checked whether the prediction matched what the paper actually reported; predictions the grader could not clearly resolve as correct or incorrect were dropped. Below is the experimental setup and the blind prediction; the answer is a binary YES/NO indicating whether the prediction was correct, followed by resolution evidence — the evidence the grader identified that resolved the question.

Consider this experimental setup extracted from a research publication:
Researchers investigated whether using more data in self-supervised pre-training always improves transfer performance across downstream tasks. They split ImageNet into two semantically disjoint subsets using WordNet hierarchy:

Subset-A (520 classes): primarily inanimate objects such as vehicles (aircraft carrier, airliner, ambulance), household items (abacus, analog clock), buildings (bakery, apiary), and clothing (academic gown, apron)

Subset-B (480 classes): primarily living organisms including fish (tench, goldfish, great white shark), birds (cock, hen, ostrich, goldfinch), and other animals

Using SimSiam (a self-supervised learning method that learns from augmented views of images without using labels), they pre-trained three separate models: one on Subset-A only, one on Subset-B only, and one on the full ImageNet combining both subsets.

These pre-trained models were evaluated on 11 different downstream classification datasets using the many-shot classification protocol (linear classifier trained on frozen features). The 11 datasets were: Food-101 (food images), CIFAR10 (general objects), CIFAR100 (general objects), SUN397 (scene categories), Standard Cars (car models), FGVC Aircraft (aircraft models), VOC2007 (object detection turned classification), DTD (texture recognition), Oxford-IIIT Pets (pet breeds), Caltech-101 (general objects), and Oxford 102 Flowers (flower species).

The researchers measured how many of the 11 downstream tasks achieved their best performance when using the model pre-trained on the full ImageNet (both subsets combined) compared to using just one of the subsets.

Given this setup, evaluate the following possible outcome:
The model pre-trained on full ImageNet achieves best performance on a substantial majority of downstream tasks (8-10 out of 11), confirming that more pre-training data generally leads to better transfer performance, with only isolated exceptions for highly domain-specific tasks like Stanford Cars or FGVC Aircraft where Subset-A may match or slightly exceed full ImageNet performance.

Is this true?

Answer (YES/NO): NO